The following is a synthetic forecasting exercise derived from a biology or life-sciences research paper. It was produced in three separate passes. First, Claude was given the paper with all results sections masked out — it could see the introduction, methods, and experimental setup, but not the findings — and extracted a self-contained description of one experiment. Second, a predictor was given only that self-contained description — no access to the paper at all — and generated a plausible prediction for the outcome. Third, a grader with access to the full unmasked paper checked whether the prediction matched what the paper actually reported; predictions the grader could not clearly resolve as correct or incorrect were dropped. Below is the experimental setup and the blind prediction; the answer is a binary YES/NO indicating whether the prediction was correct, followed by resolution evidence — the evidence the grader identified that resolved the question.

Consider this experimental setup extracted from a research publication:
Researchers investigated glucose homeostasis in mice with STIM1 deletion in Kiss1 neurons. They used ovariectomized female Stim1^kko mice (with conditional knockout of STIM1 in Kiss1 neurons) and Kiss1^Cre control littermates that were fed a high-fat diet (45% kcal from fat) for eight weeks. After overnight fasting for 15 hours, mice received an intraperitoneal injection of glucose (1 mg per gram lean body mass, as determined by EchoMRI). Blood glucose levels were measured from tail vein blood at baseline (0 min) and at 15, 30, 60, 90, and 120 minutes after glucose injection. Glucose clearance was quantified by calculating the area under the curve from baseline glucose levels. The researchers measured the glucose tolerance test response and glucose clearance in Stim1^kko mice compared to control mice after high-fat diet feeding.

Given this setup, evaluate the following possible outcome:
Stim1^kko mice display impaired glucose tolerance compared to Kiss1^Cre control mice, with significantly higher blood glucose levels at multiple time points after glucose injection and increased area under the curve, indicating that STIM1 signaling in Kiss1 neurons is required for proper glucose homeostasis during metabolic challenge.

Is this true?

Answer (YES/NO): NO